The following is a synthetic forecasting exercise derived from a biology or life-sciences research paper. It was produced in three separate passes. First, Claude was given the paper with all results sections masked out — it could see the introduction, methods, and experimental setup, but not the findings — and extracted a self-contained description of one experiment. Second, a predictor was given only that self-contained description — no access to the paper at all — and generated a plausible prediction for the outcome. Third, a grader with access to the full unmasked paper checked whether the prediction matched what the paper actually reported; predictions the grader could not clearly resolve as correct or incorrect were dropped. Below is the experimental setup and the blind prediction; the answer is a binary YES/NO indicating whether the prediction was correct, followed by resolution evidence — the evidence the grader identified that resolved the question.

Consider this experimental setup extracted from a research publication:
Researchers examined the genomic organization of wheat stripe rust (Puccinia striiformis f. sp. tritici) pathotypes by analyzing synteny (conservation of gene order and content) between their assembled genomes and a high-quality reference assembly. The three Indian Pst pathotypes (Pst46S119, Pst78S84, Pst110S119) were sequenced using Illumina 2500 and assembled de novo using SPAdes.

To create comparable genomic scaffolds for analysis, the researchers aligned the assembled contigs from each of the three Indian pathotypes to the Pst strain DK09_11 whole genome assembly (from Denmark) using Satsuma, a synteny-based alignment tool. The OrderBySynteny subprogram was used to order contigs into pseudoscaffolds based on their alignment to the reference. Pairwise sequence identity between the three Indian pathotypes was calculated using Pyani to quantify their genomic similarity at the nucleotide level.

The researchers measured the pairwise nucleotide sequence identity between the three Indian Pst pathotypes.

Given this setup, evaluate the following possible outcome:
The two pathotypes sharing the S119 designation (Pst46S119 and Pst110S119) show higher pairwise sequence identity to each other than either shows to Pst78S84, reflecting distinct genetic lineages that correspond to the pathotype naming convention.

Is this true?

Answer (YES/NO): NO